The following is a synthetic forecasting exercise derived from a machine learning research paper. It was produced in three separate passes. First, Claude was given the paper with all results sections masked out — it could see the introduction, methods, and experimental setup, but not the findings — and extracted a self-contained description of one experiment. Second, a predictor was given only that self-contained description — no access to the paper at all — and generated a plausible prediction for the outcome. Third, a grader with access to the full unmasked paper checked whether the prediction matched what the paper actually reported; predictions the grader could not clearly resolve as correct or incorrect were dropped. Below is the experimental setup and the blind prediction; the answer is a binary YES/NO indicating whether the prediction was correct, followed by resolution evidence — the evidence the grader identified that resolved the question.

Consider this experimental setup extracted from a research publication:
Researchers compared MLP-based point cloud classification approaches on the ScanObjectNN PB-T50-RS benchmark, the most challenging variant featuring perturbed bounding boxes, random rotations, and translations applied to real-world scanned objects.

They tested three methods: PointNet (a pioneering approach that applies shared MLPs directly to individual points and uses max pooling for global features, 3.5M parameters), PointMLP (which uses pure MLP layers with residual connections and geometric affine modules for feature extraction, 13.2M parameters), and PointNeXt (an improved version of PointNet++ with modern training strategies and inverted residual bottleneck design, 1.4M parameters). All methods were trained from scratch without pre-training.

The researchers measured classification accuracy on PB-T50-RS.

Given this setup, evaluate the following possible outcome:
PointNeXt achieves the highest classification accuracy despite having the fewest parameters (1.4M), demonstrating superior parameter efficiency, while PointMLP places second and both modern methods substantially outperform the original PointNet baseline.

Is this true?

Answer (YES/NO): YES